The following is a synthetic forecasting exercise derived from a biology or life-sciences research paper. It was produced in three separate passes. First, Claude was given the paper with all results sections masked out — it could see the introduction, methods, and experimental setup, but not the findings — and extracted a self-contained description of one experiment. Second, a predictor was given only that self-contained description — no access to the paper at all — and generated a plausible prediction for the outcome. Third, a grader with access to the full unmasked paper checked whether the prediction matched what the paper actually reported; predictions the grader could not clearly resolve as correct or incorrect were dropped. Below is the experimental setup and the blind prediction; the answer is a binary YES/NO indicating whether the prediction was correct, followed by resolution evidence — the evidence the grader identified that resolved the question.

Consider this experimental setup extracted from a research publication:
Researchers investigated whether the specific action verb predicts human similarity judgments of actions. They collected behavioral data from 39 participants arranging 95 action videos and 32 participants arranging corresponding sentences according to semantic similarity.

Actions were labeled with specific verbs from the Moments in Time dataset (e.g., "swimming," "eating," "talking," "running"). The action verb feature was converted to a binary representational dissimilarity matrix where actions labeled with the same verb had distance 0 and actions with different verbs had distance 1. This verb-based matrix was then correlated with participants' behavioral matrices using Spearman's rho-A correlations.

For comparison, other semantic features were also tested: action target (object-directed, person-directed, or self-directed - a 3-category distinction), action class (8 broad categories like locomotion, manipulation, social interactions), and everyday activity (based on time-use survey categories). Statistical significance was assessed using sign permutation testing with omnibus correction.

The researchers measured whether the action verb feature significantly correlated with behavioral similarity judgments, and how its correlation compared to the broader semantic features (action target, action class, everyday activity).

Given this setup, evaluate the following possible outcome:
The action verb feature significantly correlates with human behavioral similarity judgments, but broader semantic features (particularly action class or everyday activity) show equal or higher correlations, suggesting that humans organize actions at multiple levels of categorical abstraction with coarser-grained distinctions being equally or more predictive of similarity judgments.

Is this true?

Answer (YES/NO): NO